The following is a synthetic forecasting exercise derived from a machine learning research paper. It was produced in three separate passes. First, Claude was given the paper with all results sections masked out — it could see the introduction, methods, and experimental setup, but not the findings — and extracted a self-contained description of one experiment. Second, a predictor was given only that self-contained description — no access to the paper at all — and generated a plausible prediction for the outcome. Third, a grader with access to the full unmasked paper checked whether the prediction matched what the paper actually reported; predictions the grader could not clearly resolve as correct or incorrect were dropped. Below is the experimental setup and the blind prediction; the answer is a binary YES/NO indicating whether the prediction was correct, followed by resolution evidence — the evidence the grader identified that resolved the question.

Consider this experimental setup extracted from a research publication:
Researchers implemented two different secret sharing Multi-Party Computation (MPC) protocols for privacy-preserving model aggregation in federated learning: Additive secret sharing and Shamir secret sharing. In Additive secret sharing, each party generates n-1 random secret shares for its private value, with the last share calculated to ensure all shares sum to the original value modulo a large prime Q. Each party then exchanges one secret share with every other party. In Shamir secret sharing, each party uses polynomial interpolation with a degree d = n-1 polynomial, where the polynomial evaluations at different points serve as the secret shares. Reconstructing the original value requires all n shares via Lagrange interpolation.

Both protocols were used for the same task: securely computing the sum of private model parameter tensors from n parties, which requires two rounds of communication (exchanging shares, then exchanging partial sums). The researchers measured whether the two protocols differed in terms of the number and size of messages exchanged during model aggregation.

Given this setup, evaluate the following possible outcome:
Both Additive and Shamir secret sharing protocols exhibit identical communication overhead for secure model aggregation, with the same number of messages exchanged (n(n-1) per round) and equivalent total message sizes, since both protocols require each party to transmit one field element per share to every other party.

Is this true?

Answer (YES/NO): YES